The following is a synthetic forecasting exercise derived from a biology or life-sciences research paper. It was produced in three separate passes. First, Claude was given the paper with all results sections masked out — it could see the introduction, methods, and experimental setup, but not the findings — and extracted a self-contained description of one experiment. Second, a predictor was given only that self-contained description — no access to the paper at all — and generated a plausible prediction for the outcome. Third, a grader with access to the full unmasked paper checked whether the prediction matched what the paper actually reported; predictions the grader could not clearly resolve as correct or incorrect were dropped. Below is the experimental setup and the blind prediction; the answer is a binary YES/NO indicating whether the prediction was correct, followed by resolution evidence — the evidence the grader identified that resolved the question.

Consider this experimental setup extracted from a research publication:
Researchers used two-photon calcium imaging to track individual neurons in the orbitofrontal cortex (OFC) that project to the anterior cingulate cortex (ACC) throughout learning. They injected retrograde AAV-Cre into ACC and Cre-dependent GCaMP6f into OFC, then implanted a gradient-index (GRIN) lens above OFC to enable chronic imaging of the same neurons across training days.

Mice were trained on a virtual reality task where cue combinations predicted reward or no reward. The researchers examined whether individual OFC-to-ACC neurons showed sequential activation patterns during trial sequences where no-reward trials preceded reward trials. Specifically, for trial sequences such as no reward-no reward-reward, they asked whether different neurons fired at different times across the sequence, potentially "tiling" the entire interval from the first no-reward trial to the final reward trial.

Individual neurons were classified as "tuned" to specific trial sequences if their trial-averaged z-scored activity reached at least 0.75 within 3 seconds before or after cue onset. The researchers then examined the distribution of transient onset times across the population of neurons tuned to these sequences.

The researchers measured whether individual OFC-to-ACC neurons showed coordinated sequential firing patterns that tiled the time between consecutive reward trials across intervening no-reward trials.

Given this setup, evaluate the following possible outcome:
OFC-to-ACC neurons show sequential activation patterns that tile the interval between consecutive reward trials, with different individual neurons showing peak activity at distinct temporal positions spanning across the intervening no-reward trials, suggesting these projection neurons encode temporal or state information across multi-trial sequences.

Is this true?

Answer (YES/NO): YES